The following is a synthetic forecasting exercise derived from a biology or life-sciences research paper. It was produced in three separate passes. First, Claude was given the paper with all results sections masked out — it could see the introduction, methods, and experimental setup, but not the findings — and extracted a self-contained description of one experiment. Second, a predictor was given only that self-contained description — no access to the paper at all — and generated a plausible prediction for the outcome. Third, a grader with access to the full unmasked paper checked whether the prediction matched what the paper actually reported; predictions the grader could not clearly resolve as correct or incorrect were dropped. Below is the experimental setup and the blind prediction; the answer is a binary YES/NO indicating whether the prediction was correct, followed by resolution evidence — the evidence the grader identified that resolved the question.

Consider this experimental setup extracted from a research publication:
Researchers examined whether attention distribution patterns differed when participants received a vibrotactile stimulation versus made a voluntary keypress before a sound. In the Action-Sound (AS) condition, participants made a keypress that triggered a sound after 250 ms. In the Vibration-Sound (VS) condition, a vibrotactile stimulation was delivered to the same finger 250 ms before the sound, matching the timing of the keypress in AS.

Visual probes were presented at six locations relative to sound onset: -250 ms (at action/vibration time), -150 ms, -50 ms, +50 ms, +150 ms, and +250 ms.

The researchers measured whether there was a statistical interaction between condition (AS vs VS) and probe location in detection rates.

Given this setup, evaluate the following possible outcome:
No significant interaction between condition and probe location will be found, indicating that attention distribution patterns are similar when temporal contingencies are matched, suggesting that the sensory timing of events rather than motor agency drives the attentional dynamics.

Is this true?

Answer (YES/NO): YES